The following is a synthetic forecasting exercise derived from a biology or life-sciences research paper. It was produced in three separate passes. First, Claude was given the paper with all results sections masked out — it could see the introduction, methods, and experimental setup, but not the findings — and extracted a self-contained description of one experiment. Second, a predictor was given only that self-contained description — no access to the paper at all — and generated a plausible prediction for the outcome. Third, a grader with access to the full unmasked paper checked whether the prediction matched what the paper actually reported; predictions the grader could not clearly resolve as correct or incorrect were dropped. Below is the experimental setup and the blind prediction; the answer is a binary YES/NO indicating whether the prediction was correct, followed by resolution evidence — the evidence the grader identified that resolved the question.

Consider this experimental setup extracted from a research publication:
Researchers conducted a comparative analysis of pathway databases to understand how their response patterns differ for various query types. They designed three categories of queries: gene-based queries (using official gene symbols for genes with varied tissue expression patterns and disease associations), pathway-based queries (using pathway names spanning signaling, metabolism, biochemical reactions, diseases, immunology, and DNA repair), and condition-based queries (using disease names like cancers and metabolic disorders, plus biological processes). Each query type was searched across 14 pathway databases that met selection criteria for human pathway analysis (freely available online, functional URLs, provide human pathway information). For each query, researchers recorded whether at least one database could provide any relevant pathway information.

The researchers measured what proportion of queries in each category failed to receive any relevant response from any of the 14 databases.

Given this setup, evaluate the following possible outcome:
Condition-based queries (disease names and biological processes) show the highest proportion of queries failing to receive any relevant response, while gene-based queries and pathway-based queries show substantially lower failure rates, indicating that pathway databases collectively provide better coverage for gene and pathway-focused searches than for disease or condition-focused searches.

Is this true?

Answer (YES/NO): NO